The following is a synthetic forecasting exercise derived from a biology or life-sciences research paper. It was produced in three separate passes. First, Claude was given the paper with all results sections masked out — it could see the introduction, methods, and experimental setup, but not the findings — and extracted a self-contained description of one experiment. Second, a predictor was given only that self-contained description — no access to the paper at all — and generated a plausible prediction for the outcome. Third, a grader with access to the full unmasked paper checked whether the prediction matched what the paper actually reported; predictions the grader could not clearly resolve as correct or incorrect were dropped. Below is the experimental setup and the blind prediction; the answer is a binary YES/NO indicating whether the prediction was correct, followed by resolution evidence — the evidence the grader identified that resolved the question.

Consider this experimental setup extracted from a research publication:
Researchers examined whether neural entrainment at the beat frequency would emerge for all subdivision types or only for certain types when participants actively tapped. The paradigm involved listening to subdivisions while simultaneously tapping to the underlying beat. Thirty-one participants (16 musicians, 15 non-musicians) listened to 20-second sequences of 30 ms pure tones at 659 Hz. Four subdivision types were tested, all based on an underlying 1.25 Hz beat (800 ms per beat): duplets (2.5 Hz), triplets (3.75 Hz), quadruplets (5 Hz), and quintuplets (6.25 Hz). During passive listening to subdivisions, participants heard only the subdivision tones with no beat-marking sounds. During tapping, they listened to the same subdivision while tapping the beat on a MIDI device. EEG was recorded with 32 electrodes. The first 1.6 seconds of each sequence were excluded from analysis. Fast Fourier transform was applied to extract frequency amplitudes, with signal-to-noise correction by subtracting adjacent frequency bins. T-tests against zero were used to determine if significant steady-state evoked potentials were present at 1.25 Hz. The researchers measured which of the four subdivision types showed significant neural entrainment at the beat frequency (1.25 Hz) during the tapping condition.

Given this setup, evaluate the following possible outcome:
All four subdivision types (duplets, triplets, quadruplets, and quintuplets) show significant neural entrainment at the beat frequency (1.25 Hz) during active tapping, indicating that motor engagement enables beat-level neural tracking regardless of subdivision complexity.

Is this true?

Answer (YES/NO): YES